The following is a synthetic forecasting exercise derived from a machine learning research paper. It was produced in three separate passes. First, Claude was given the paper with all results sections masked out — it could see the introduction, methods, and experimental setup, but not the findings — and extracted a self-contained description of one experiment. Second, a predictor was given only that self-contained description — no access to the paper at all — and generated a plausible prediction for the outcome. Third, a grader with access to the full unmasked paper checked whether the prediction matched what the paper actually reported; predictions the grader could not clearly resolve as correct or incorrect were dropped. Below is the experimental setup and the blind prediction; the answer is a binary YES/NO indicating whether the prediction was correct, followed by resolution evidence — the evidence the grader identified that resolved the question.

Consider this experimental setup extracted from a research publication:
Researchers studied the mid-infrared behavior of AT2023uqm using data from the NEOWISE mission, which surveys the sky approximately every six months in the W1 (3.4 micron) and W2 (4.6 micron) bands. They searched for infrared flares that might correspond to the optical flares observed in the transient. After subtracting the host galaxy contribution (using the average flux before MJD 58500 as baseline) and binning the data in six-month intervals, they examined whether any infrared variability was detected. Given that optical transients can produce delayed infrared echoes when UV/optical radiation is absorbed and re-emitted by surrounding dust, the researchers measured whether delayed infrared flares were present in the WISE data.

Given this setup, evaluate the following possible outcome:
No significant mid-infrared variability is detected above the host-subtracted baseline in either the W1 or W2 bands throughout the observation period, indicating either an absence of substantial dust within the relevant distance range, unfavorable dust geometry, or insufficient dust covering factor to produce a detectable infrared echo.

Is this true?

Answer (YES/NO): NO